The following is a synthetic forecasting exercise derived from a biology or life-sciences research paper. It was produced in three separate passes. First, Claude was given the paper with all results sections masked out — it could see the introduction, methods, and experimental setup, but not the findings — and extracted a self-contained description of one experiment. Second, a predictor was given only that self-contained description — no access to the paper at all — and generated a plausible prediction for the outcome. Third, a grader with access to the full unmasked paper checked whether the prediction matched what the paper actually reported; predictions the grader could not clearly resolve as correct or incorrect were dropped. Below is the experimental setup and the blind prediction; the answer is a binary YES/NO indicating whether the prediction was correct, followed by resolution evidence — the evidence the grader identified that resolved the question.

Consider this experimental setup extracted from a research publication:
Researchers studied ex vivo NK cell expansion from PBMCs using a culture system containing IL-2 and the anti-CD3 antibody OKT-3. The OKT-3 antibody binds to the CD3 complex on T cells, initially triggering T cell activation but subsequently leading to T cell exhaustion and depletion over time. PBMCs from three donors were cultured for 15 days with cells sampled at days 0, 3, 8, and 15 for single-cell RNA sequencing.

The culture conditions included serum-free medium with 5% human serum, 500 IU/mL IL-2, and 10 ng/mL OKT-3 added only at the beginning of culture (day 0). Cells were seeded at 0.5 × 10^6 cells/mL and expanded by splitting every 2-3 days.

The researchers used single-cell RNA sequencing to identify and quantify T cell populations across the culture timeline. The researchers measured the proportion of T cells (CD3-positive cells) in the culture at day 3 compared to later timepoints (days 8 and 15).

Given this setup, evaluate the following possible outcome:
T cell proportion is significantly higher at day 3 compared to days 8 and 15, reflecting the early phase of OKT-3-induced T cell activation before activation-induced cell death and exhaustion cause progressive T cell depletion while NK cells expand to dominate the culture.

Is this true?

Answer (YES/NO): NO